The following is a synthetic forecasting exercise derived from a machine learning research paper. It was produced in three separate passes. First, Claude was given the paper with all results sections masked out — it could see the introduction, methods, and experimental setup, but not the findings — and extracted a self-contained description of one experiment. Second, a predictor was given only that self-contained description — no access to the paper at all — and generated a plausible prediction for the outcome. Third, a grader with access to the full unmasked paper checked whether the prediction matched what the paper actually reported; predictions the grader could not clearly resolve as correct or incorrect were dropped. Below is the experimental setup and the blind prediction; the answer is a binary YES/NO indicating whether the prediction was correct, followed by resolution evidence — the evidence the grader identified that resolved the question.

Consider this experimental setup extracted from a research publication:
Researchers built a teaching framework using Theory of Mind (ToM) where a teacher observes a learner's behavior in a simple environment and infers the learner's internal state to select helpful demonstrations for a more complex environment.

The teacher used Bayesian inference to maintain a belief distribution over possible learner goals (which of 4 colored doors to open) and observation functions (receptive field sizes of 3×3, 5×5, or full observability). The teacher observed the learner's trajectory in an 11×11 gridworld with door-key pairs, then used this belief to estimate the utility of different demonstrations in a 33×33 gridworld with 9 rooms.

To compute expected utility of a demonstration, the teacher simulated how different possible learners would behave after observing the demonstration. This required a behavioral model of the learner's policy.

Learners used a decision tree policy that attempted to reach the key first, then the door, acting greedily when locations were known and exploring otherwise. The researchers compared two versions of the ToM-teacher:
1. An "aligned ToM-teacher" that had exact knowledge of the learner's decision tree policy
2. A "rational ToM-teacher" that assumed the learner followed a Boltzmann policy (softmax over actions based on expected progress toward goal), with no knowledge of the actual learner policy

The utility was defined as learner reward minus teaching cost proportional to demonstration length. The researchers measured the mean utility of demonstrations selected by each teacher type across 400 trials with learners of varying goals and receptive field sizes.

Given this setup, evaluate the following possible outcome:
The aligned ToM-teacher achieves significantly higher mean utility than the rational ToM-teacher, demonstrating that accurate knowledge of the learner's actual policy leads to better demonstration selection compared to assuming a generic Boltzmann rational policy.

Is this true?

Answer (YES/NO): YES